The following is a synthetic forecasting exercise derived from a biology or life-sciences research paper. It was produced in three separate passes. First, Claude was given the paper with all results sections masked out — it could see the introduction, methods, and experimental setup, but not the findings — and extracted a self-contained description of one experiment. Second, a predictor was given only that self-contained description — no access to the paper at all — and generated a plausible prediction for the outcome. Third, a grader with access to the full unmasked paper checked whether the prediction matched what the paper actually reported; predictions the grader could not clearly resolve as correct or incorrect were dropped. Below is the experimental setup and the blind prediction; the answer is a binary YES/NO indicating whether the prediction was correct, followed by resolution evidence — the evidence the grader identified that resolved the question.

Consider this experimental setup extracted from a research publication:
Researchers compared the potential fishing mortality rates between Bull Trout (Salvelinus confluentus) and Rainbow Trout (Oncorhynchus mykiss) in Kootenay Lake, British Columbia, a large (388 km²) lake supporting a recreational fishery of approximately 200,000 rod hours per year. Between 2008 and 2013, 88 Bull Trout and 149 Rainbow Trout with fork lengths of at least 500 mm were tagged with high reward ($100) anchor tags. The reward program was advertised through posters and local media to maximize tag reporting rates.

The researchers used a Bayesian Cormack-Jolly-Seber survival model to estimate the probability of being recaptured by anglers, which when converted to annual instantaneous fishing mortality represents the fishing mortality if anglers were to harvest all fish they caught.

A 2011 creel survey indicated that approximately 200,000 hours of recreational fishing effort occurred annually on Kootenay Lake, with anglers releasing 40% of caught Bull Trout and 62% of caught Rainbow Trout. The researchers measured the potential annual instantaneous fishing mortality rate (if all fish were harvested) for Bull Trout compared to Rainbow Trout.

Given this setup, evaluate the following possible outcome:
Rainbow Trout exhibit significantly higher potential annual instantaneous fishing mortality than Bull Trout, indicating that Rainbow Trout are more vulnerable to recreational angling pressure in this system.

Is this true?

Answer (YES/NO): NO